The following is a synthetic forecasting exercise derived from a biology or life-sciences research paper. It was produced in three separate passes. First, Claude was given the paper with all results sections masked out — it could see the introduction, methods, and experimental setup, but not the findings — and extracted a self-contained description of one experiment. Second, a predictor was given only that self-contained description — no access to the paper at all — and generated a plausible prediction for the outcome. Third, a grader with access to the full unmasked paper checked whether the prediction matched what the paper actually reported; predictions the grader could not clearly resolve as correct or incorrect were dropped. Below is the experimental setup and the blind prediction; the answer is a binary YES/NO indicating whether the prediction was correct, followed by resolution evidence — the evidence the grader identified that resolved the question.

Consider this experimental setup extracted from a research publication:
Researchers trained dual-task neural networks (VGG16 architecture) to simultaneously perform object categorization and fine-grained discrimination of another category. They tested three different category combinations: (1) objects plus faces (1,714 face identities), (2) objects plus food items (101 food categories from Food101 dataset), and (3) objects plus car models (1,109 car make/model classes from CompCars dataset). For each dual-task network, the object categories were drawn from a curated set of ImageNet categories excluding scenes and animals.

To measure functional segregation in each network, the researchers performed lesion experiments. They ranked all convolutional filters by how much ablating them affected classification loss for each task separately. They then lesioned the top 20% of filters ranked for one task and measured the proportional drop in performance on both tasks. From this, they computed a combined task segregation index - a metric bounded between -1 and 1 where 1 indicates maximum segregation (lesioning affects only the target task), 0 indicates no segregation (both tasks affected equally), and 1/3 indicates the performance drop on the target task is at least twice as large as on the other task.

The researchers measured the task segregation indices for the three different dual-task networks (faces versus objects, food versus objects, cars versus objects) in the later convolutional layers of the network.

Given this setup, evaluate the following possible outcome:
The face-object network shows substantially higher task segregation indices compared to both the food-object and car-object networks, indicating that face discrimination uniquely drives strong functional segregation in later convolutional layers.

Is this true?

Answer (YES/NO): NO